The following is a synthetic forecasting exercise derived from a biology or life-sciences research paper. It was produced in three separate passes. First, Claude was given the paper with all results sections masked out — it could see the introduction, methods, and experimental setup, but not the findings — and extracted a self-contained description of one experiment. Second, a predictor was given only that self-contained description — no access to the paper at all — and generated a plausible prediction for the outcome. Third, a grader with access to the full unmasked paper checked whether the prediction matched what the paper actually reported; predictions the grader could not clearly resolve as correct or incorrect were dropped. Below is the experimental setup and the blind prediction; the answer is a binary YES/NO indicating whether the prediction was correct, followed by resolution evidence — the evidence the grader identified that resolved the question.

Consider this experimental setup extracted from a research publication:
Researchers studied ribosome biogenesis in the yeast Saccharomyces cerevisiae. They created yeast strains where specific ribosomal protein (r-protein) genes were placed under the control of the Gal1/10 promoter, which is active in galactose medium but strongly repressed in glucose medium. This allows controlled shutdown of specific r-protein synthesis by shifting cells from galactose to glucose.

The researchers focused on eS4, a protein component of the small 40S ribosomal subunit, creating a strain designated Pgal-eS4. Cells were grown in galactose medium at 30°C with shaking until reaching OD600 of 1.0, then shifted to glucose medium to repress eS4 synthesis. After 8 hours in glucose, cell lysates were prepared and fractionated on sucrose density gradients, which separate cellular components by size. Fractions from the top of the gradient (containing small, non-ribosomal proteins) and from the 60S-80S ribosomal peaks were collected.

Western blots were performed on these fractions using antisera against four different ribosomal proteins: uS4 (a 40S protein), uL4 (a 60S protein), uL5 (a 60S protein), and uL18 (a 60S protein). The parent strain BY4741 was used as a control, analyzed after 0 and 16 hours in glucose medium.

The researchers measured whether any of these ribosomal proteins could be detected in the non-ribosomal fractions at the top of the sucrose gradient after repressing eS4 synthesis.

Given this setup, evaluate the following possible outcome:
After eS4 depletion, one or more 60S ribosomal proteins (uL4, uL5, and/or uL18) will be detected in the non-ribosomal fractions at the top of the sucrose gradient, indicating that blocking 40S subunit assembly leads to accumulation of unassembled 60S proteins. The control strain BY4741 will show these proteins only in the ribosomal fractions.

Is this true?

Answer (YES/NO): YES